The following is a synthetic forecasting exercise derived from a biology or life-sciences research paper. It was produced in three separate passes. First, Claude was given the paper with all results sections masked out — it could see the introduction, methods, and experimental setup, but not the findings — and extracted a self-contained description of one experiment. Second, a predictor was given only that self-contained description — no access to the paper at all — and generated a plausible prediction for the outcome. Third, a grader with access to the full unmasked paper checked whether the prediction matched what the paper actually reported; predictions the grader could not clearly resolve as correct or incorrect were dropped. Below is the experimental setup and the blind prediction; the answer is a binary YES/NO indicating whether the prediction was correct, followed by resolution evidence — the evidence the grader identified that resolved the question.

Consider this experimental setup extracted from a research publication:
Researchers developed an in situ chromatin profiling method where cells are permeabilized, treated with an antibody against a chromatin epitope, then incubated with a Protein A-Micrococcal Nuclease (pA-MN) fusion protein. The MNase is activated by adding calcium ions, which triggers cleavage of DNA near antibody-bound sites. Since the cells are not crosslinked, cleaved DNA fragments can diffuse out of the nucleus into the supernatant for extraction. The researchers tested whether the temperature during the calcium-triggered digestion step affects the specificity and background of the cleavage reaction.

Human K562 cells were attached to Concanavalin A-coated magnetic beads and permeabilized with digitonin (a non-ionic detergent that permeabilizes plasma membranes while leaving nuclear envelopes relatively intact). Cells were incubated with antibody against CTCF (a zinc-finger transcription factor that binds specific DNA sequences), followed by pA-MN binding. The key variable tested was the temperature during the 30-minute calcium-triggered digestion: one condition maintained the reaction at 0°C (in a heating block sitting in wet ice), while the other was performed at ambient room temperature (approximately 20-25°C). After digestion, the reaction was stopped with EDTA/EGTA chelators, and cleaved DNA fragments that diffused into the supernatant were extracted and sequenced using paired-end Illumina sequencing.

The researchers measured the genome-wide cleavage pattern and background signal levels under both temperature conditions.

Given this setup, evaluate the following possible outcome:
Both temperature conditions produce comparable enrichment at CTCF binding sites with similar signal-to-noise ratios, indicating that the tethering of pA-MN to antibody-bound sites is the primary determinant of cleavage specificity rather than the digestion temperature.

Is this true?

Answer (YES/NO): NO